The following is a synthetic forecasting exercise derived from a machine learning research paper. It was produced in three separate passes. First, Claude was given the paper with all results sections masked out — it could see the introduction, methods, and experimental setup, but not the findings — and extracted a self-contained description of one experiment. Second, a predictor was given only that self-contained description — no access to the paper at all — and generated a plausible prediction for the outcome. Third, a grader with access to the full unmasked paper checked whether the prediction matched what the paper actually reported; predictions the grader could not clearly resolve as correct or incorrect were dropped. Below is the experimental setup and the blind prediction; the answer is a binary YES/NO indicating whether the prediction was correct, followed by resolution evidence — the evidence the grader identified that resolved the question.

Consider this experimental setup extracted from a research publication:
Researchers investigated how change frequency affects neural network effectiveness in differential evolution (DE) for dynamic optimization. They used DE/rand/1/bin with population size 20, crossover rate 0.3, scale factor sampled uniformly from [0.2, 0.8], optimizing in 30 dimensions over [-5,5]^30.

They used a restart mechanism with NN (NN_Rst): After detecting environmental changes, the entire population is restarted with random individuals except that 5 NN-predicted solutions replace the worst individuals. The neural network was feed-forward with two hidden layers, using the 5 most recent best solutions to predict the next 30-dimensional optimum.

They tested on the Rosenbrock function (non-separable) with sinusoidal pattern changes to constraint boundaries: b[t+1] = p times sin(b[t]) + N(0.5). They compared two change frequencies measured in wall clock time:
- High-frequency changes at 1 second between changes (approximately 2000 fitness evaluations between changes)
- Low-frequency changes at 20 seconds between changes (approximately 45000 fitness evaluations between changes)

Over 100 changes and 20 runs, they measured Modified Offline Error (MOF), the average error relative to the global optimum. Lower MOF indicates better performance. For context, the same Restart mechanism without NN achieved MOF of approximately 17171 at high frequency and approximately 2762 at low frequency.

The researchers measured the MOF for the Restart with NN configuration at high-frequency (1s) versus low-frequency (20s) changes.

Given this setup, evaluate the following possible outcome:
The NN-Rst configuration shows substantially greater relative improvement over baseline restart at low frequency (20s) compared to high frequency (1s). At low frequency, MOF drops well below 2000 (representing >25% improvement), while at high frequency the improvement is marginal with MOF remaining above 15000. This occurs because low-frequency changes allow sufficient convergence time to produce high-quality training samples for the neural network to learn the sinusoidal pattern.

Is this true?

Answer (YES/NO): NO